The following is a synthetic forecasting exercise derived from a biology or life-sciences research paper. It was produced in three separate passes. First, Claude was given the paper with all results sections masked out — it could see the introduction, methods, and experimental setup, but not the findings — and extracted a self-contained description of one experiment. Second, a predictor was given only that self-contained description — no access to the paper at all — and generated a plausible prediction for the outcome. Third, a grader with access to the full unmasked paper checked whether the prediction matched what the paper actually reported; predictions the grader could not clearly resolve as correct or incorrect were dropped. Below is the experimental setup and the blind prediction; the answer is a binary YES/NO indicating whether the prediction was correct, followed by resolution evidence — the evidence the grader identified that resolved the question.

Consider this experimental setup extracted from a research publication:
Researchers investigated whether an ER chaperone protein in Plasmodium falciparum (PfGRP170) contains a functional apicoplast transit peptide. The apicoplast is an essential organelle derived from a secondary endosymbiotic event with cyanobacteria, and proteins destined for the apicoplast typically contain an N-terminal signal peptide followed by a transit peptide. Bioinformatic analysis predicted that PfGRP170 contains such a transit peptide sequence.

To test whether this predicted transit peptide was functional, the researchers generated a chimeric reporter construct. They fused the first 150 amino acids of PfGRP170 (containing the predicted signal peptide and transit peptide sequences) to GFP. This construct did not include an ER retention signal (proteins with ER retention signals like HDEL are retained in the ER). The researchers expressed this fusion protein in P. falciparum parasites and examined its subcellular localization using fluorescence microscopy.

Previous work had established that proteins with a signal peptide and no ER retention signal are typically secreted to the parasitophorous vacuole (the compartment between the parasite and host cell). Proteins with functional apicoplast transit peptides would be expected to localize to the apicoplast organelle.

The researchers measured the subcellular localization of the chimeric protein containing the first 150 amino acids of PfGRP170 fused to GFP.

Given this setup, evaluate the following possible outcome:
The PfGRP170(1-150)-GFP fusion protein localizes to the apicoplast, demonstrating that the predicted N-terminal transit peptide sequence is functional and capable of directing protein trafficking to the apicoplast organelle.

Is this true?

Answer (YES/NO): NO